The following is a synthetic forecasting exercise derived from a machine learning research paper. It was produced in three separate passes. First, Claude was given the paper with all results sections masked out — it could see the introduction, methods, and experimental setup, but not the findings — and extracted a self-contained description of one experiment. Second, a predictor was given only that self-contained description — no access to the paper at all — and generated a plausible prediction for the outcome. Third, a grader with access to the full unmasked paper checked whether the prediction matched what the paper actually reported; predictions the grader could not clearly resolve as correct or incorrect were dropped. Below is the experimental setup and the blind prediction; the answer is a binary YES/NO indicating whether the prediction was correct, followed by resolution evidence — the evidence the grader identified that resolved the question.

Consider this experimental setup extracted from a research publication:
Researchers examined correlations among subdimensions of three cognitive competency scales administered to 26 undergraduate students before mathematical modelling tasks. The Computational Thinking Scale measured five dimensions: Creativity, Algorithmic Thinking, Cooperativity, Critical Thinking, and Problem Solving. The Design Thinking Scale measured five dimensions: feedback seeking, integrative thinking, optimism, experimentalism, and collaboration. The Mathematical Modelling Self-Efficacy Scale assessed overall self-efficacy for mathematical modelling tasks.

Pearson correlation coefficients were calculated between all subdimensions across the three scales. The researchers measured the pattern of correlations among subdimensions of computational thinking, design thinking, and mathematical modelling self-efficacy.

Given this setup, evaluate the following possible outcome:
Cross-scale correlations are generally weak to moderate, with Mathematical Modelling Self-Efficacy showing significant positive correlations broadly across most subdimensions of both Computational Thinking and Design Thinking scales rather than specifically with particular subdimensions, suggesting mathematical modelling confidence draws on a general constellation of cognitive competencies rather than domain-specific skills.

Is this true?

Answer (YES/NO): NO